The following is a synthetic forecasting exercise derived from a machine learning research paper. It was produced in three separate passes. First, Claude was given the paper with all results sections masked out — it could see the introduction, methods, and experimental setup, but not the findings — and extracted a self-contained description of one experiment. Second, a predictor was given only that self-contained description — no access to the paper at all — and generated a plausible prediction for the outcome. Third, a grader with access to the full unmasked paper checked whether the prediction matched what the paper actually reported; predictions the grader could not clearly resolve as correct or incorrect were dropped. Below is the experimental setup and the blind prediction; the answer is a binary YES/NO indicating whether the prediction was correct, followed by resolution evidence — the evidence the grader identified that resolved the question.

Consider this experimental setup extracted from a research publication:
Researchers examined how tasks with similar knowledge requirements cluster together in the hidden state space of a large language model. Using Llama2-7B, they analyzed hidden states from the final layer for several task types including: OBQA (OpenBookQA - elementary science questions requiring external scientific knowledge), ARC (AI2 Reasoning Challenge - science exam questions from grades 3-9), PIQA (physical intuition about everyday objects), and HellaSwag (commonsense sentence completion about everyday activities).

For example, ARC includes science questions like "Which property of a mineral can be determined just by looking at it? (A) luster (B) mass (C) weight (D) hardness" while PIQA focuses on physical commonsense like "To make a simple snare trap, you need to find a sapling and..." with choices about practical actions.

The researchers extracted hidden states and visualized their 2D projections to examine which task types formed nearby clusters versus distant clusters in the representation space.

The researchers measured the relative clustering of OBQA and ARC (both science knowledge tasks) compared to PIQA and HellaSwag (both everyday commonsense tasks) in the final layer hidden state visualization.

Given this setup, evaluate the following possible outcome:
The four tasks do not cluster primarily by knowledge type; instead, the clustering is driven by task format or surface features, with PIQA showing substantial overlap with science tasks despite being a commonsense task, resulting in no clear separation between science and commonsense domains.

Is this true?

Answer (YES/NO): NO